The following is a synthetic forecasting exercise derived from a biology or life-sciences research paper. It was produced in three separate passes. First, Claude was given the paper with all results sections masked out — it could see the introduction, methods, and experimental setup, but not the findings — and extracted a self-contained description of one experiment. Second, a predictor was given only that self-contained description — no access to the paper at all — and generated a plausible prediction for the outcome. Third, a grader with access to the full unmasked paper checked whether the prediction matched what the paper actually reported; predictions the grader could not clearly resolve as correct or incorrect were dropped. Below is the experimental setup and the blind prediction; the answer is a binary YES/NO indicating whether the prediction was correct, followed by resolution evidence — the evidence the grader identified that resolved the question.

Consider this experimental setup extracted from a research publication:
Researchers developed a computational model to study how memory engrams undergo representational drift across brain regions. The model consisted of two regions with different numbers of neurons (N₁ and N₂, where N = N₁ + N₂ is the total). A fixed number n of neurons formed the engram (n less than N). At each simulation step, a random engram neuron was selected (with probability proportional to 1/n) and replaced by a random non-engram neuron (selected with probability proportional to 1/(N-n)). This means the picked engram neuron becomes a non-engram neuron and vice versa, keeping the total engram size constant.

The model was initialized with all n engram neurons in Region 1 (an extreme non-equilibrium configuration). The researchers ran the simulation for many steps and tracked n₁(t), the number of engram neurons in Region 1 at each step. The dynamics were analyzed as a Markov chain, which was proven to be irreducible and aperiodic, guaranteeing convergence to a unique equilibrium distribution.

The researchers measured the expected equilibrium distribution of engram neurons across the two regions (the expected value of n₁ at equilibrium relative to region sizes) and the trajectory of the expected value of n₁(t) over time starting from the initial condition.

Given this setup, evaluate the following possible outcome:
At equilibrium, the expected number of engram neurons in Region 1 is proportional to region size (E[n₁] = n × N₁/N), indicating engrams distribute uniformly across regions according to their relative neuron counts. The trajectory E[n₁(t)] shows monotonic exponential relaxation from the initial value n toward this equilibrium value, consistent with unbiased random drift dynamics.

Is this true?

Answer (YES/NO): YES